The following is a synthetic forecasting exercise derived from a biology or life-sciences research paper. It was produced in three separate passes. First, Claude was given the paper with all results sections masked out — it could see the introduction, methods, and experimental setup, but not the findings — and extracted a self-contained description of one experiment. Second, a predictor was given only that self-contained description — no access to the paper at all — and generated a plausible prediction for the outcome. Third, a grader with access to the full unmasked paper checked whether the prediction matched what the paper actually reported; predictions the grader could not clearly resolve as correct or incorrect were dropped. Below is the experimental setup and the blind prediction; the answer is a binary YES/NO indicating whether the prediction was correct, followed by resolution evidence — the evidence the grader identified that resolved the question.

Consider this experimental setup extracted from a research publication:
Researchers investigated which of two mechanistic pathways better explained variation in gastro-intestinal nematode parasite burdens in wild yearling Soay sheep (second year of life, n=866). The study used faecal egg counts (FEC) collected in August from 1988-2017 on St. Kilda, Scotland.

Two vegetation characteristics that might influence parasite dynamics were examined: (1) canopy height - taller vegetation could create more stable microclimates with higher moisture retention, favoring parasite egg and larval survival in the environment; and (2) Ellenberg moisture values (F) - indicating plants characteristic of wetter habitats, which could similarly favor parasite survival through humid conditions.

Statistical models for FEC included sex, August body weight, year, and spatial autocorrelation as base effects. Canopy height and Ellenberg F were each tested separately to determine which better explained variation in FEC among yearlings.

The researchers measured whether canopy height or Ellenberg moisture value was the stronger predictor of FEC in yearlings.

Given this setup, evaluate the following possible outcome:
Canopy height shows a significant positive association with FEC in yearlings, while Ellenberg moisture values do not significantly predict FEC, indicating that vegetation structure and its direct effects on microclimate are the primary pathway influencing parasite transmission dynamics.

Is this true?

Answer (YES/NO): NO